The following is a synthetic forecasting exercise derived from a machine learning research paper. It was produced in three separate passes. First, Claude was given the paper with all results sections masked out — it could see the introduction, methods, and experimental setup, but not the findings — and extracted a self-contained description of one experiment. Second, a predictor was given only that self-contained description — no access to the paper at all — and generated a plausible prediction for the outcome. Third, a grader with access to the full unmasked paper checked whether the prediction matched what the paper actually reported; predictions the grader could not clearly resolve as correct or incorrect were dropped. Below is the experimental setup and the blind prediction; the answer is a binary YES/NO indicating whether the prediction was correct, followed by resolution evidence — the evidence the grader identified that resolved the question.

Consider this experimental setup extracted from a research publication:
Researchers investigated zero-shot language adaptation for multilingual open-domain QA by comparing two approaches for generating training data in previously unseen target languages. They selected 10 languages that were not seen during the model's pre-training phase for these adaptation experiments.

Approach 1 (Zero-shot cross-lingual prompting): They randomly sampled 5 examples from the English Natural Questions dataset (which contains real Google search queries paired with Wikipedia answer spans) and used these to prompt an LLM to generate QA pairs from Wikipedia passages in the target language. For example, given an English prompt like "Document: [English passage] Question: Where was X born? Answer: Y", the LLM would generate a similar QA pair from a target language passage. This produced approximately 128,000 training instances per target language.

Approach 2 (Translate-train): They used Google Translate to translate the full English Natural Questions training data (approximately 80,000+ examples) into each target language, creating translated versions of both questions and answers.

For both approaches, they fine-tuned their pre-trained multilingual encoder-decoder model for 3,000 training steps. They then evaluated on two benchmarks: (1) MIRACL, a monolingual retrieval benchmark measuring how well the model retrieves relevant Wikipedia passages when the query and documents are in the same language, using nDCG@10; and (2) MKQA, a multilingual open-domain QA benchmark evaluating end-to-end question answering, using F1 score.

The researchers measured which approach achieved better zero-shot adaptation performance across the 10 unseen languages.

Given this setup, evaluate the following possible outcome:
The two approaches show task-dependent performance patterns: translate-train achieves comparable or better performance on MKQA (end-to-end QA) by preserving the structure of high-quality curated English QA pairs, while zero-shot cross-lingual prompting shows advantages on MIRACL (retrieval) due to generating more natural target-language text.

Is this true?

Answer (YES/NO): YES